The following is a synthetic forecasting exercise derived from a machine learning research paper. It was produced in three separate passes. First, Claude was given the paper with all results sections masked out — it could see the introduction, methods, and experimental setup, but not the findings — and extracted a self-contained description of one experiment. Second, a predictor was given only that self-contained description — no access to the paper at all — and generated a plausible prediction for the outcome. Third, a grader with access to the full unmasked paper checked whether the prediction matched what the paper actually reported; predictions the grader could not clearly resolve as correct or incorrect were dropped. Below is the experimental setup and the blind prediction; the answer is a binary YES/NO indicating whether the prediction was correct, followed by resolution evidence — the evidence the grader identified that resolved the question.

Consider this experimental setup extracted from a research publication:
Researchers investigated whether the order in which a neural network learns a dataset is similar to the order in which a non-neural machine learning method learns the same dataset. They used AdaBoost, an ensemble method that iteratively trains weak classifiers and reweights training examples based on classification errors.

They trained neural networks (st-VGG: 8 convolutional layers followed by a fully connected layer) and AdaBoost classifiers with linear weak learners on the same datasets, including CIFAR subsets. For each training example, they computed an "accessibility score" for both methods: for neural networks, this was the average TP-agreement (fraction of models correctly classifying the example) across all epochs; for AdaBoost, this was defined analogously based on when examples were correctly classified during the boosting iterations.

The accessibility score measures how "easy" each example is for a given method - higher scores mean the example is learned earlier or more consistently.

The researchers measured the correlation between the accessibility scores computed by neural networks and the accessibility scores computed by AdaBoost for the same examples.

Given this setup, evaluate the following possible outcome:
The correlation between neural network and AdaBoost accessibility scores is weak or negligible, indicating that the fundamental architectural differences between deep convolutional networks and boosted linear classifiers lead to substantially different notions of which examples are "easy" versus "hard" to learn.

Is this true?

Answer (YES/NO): YES